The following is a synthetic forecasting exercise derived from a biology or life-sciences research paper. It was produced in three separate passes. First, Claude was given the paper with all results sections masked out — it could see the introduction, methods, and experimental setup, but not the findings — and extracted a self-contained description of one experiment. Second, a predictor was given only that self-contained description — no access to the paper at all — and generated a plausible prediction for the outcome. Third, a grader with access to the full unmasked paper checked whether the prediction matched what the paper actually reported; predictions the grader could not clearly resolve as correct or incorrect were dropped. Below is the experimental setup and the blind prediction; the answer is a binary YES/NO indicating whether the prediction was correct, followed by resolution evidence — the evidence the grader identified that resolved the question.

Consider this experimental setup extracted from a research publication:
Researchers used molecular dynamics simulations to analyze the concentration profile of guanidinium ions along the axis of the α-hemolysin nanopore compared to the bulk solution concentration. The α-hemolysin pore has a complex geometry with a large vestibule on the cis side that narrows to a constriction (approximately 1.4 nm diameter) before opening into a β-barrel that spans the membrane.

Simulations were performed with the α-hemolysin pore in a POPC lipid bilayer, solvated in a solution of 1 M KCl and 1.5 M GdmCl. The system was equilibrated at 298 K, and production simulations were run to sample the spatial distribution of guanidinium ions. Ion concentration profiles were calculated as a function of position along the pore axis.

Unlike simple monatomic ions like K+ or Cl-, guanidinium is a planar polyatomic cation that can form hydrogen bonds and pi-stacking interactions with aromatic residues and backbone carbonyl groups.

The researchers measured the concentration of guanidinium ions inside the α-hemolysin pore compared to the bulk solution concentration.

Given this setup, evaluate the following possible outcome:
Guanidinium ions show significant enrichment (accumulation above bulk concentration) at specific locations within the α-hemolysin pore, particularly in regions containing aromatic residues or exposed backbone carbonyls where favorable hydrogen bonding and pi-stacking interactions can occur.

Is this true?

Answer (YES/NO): NO